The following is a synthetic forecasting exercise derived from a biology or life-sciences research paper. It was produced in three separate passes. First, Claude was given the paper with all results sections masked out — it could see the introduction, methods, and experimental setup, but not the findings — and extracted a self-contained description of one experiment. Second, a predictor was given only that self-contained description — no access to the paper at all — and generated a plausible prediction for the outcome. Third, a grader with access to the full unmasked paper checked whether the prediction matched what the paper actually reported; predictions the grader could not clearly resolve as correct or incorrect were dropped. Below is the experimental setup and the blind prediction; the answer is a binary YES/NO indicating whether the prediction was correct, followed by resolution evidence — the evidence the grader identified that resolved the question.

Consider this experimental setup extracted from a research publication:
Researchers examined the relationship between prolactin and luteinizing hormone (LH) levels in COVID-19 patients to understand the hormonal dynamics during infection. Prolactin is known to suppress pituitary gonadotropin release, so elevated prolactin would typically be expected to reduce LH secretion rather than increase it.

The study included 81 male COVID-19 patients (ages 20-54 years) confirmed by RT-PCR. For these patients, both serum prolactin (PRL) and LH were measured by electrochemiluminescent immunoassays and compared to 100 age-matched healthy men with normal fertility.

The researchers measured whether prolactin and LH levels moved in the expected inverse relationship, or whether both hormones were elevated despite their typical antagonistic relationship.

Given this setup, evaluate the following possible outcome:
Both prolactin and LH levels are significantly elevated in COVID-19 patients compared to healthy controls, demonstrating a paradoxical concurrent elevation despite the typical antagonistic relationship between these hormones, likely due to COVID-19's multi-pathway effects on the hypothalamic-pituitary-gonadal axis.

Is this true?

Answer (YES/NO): YES